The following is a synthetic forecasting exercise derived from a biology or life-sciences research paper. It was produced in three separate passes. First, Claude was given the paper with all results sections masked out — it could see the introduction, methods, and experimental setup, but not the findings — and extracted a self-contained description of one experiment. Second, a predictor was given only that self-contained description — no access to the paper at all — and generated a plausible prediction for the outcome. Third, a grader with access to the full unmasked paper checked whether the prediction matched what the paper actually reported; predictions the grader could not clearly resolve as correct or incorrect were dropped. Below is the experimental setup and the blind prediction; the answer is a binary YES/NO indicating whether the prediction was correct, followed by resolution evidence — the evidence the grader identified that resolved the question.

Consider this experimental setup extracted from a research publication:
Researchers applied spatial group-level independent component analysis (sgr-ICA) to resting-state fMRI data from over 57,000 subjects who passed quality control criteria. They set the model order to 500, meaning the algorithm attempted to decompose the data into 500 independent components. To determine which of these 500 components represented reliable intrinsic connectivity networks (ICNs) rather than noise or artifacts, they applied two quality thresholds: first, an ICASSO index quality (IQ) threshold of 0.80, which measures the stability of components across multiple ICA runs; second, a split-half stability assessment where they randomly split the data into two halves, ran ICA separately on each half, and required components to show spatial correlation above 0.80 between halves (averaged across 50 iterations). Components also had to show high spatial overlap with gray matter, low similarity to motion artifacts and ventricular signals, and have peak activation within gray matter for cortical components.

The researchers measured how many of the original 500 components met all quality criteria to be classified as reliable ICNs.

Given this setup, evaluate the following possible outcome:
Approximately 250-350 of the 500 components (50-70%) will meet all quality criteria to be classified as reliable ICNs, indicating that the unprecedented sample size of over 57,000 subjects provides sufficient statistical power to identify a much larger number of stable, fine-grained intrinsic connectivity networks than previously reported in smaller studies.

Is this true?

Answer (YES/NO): NO